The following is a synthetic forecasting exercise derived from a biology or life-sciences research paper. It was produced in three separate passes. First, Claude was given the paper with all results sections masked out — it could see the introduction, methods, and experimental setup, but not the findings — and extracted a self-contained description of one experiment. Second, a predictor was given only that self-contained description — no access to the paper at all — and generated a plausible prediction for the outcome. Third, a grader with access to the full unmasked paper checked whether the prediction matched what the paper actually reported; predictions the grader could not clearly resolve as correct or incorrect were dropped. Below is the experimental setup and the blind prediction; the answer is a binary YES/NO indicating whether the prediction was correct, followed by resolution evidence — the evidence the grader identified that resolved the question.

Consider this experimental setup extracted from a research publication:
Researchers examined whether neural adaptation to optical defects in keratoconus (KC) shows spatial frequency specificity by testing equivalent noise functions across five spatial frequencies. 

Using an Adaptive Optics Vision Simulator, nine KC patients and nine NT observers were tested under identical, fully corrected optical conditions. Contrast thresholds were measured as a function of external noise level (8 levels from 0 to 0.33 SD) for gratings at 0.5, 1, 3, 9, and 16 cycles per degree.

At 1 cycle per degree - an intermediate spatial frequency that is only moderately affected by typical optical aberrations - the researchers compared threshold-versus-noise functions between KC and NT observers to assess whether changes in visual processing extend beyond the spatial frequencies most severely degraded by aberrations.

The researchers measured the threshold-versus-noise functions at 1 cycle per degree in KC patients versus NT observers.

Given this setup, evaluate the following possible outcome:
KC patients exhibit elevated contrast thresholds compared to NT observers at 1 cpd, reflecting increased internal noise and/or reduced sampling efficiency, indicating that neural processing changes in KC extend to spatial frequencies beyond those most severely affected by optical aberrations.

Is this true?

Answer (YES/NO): NO